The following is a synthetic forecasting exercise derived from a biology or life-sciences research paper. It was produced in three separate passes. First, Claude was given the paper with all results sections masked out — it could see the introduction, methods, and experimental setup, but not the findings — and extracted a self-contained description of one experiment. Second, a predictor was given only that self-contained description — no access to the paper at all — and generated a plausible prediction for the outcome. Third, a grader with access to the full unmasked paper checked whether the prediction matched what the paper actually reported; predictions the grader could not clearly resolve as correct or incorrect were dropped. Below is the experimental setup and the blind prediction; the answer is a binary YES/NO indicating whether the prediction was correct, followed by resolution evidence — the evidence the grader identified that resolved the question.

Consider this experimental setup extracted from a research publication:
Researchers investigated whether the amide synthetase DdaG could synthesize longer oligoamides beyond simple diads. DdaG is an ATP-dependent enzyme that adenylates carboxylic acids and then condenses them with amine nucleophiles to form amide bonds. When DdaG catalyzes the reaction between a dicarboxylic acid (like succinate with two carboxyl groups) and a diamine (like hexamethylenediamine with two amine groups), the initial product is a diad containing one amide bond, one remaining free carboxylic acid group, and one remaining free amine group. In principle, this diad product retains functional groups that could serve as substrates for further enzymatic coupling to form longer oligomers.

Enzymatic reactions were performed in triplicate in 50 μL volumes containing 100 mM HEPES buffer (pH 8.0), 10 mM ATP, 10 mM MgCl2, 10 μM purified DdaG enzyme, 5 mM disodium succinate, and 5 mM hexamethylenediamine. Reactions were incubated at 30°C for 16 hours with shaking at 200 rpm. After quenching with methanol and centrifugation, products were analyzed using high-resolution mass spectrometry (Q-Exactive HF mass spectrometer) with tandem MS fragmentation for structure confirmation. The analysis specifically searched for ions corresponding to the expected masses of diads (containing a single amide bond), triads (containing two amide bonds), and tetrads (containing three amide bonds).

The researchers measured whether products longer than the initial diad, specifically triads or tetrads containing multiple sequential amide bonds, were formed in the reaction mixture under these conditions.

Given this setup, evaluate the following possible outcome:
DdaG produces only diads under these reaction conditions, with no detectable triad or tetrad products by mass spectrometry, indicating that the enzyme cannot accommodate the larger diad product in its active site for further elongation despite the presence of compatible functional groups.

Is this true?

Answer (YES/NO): NO